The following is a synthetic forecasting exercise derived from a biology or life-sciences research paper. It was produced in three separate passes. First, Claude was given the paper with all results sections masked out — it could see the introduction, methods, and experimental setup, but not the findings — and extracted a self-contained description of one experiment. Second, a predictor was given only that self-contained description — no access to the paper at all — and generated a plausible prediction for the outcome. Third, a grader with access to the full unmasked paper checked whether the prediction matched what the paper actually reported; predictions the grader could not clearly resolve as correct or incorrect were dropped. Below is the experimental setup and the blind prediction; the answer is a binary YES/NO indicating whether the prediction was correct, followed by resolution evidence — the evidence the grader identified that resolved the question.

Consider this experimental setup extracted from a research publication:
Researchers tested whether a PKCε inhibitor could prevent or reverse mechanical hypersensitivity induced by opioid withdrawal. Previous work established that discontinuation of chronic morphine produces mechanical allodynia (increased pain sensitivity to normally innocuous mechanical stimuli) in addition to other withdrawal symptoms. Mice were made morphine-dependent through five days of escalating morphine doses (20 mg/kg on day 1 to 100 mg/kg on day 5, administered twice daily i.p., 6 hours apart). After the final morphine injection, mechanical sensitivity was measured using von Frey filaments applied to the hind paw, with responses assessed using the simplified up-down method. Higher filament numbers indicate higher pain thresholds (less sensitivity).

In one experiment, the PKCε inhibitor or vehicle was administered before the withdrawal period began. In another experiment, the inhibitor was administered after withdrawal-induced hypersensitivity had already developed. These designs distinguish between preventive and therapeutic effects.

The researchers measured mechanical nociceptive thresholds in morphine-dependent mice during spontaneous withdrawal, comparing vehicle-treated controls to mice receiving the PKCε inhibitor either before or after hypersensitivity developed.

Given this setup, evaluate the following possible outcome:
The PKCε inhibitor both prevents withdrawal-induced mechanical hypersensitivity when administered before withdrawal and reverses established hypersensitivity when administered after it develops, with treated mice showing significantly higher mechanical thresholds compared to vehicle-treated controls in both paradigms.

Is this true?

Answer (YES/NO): YES